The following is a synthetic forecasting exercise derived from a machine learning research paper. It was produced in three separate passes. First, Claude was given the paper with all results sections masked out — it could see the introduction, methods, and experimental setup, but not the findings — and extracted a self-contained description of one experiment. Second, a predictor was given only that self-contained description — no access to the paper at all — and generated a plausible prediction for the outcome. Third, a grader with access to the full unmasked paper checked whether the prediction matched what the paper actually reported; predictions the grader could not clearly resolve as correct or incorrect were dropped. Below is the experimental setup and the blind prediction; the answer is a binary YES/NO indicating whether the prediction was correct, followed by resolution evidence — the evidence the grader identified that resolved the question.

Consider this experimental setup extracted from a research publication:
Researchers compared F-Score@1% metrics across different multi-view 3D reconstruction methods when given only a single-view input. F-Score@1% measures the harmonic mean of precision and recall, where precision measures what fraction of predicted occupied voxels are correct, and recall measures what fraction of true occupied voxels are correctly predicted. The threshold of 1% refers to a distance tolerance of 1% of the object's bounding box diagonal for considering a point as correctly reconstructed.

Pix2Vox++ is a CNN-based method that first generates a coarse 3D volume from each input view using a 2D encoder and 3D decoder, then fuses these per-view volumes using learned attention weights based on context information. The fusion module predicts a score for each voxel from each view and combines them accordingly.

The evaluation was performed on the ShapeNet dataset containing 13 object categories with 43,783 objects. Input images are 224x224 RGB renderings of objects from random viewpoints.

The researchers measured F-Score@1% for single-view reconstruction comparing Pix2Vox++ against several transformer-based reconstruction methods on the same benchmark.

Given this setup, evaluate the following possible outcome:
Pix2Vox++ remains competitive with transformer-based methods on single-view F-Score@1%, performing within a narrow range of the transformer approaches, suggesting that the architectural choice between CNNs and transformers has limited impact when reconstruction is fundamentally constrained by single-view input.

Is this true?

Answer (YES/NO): YES